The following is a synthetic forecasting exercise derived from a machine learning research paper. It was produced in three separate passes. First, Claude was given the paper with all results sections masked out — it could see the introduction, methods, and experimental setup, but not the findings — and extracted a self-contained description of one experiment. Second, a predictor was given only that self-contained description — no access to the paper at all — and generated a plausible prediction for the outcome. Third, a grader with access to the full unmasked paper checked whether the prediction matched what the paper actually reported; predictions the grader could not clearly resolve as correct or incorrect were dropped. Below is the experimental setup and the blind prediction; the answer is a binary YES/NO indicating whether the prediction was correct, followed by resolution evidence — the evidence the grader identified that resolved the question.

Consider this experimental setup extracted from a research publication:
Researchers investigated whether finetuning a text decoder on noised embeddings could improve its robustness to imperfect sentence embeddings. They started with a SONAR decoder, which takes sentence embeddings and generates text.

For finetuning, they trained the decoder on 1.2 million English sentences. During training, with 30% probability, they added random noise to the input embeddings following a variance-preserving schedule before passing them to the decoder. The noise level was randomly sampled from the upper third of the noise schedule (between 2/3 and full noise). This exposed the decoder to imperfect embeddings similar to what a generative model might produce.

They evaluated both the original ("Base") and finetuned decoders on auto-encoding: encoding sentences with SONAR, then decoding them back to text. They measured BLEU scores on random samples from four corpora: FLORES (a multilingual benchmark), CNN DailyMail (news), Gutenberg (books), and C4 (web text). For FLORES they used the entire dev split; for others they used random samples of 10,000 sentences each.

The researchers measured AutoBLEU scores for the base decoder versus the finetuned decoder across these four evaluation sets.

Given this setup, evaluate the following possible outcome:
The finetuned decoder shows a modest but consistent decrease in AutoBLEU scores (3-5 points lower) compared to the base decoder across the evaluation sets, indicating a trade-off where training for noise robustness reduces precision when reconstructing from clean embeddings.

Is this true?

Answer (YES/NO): NO